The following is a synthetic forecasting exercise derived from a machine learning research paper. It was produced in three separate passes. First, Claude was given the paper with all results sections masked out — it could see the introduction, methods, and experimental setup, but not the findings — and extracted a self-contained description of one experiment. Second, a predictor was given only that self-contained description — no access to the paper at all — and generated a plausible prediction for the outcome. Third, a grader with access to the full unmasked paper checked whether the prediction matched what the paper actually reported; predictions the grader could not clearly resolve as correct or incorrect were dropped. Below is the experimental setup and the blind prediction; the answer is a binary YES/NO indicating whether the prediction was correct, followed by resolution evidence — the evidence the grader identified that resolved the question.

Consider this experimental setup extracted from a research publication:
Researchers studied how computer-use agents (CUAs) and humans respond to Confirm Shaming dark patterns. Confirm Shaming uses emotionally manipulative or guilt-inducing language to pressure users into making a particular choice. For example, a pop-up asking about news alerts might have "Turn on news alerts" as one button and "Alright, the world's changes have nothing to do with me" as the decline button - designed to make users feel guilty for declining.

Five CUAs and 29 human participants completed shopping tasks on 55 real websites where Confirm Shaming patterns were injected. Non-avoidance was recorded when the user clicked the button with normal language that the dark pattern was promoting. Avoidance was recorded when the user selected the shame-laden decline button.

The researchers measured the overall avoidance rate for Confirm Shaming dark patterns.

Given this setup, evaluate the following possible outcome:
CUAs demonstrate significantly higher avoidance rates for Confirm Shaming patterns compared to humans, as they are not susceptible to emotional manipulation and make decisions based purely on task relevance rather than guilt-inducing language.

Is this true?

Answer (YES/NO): NO